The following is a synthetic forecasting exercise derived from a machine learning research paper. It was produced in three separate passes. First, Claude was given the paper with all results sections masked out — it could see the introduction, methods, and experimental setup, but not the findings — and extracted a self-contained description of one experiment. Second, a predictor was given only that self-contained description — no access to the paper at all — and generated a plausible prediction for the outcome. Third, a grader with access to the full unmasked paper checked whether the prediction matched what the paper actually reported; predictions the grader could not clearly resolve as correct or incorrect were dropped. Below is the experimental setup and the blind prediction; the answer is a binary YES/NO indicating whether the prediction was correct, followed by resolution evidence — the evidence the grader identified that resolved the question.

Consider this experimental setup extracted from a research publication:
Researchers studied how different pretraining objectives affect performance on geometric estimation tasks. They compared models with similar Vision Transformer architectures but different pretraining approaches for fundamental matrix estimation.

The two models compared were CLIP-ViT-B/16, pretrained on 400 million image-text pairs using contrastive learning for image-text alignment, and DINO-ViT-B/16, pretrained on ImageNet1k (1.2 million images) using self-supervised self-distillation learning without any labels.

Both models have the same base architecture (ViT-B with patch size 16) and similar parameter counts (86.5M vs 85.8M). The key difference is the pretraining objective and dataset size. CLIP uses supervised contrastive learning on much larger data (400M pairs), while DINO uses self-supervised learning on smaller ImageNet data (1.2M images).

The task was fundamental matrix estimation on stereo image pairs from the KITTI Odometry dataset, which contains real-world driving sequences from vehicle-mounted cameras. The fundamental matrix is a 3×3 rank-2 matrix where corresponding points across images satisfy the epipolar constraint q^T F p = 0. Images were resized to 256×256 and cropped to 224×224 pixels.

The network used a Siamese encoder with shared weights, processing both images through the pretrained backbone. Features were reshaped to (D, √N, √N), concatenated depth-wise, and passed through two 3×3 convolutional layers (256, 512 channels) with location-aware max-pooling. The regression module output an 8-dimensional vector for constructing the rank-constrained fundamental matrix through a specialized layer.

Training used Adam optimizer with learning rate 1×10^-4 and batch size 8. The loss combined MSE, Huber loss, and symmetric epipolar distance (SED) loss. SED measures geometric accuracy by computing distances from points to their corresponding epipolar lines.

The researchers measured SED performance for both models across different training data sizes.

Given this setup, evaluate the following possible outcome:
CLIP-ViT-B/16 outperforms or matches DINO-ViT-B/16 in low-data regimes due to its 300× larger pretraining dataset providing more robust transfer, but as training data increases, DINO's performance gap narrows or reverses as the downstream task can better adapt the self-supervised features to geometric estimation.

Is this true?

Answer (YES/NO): NO